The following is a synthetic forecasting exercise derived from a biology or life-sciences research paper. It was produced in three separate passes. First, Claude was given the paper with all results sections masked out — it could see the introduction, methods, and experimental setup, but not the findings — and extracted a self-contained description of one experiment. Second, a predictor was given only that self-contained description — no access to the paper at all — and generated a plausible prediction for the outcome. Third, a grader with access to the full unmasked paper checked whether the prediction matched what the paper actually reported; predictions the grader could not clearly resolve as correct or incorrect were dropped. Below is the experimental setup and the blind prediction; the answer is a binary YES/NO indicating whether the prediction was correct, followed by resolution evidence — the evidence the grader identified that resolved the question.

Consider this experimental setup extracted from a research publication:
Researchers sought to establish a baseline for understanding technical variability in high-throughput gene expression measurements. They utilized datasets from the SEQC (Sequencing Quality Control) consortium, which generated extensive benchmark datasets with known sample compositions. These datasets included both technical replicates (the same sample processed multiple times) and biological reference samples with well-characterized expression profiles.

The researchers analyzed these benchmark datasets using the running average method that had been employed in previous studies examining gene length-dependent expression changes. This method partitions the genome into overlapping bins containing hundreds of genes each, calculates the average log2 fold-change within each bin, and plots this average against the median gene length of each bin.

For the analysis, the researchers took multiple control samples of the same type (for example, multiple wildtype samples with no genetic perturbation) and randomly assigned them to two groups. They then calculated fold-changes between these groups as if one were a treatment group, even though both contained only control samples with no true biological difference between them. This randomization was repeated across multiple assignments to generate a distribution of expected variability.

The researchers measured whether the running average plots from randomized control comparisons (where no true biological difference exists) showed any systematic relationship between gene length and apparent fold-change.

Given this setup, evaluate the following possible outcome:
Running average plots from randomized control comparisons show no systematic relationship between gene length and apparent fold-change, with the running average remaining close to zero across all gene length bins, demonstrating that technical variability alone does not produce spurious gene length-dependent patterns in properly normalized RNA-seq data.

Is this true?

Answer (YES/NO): NO